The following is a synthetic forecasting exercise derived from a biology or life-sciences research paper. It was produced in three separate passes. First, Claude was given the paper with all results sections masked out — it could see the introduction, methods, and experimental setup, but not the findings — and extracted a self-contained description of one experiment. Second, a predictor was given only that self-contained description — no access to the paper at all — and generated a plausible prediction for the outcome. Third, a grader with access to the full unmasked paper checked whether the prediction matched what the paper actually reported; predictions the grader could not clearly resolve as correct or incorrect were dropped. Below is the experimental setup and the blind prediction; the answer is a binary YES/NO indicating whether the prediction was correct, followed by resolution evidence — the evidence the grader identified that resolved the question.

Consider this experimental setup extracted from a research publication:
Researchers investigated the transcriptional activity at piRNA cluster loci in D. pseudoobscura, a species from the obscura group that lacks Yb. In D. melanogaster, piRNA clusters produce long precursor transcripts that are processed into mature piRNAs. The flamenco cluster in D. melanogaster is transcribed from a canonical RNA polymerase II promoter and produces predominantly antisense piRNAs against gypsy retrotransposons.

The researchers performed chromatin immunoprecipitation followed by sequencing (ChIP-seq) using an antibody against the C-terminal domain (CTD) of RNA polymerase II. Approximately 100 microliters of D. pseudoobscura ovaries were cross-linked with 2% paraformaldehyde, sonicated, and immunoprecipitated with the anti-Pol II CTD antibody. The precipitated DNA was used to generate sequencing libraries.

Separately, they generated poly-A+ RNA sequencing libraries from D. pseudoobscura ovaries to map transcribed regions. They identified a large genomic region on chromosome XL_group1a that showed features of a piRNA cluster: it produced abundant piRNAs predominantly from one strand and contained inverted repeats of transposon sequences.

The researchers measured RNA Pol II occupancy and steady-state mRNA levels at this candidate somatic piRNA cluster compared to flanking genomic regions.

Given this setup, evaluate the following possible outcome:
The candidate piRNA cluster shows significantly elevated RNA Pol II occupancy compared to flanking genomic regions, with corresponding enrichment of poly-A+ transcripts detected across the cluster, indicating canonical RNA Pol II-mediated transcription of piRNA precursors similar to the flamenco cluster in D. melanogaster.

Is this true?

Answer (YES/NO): YES